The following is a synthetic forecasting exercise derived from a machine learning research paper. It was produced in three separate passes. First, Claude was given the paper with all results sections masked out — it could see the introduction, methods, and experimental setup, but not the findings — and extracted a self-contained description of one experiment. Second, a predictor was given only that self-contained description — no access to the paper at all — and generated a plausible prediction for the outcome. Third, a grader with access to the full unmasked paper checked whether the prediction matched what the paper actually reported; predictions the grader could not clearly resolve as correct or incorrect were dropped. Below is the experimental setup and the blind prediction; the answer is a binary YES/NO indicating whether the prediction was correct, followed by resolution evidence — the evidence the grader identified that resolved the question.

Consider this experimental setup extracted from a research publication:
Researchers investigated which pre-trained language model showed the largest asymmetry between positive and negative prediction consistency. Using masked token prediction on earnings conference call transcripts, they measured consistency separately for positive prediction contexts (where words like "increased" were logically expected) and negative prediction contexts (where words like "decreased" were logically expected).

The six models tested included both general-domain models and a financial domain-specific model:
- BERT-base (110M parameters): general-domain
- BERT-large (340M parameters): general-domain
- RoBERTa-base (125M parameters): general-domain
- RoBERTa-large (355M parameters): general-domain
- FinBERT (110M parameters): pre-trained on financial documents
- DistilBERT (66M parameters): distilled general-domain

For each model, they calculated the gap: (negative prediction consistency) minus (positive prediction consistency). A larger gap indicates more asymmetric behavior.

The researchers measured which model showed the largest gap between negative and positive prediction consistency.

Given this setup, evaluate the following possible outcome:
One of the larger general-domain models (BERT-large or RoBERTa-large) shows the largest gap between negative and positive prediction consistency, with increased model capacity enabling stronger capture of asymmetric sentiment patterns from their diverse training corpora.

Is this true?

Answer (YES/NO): NO